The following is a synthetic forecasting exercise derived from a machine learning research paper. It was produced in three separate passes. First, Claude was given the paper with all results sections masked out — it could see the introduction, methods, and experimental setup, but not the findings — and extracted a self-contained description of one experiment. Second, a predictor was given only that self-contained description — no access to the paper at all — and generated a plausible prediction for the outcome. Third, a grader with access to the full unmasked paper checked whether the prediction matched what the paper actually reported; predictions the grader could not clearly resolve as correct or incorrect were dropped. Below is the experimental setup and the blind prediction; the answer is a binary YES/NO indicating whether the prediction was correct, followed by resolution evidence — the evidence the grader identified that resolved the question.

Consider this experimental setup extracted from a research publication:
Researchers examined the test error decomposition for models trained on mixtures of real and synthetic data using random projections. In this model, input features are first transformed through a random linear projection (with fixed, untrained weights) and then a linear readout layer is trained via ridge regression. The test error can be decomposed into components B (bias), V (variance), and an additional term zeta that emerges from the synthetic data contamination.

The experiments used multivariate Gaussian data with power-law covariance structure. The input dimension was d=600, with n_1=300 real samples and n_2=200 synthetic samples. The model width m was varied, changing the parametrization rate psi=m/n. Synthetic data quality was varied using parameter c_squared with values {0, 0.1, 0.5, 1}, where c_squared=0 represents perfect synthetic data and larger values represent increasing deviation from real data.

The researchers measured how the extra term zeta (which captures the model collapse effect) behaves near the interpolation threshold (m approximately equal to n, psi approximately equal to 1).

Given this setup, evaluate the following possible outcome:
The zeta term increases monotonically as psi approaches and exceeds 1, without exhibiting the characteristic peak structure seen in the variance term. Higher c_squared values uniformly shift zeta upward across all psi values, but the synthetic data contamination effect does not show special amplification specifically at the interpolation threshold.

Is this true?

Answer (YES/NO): NO